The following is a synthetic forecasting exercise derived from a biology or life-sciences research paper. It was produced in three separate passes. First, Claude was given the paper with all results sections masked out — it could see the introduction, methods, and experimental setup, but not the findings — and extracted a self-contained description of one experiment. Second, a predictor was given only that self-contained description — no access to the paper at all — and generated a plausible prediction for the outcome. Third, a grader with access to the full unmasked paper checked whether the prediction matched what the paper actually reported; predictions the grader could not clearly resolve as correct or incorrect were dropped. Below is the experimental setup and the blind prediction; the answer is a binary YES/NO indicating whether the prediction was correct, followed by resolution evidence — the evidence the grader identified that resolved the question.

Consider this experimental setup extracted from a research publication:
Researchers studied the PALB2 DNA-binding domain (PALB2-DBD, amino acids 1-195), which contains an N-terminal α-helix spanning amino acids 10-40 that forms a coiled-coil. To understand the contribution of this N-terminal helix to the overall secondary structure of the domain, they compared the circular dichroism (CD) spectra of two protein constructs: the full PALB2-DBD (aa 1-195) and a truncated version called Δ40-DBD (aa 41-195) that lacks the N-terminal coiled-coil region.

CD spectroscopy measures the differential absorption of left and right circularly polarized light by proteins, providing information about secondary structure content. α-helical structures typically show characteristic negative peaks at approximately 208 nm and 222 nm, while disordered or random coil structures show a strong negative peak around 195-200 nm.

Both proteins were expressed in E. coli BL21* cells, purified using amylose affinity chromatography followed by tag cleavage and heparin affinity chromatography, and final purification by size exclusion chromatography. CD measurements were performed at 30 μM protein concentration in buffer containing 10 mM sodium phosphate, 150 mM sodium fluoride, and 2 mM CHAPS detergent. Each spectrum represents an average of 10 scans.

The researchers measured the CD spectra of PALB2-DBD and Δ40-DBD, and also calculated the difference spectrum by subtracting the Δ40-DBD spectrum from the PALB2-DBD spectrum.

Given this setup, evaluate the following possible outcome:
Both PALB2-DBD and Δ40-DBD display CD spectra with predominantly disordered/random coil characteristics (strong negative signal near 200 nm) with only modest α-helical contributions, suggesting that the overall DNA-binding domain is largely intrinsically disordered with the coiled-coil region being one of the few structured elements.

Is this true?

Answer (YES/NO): YES